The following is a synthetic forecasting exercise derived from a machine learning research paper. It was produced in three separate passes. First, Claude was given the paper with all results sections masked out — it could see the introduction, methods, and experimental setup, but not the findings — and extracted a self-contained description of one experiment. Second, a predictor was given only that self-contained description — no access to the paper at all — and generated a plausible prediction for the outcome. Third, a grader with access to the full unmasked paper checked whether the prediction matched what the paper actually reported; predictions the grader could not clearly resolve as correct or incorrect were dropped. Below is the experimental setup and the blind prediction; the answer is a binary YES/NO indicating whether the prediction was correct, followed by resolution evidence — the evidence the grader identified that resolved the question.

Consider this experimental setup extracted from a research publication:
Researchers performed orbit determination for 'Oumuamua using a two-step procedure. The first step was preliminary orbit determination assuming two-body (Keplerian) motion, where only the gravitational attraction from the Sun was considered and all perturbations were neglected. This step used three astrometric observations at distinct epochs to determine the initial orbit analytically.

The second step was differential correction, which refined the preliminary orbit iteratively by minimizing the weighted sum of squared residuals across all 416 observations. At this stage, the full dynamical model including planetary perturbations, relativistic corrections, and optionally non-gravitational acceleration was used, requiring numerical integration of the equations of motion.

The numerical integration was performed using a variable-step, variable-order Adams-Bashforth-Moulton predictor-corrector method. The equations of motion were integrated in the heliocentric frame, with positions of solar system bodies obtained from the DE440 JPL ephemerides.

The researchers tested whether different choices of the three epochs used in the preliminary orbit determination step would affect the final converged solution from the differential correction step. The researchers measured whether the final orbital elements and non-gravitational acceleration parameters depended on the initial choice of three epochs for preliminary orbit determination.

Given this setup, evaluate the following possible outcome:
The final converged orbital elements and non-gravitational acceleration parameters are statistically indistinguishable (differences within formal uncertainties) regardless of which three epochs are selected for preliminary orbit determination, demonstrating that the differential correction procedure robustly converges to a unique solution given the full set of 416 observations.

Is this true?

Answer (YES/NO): YES